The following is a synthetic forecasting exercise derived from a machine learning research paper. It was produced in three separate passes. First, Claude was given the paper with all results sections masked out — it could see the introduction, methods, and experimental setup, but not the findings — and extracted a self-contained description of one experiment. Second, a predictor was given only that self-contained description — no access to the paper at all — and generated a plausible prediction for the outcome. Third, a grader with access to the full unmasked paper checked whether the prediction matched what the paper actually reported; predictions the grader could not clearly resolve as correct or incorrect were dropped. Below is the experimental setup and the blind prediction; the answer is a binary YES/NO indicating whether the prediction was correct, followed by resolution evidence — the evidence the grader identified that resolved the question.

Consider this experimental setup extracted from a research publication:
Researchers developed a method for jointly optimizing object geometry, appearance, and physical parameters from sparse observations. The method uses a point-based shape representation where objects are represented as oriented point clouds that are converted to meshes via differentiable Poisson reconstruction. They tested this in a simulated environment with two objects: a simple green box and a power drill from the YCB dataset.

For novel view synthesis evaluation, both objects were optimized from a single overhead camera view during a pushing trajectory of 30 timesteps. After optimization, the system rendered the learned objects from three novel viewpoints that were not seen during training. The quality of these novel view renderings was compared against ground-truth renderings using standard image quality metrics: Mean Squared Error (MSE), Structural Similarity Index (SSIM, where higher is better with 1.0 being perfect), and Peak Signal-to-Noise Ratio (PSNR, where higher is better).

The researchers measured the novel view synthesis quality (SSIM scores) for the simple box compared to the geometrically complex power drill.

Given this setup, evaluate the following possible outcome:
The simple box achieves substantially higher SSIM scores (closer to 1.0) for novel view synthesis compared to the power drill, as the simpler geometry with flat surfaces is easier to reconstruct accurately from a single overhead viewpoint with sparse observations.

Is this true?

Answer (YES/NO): NO